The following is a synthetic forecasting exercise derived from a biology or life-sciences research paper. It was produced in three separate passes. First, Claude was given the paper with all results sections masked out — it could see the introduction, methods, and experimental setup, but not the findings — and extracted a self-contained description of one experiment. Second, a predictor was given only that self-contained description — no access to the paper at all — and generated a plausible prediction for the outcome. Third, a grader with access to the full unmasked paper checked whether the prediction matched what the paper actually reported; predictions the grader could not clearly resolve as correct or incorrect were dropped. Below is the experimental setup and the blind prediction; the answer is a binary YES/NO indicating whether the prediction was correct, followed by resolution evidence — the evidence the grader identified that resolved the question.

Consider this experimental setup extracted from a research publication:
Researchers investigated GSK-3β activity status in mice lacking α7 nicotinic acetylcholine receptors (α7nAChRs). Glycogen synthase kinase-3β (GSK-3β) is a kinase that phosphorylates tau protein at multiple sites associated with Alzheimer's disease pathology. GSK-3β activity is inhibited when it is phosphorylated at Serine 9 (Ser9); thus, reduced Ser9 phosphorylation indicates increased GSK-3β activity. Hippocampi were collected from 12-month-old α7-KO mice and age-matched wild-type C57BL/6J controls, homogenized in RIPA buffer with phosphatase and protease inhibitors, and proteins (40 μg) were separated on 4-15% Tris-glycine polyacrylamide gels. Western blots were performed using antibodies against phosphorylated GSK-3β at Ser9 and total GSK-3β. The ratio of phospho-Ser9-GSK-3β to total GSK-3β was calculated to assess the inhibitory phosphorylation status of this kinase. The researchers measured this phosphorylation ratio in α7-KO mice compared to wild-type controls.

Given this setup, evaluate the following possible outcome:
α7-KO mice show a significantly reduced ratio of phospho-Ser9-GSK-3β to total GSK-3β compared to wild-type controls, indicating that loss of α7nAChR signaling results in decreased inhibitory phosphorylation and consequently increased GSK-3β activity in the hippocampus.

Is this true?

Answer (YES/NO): YES